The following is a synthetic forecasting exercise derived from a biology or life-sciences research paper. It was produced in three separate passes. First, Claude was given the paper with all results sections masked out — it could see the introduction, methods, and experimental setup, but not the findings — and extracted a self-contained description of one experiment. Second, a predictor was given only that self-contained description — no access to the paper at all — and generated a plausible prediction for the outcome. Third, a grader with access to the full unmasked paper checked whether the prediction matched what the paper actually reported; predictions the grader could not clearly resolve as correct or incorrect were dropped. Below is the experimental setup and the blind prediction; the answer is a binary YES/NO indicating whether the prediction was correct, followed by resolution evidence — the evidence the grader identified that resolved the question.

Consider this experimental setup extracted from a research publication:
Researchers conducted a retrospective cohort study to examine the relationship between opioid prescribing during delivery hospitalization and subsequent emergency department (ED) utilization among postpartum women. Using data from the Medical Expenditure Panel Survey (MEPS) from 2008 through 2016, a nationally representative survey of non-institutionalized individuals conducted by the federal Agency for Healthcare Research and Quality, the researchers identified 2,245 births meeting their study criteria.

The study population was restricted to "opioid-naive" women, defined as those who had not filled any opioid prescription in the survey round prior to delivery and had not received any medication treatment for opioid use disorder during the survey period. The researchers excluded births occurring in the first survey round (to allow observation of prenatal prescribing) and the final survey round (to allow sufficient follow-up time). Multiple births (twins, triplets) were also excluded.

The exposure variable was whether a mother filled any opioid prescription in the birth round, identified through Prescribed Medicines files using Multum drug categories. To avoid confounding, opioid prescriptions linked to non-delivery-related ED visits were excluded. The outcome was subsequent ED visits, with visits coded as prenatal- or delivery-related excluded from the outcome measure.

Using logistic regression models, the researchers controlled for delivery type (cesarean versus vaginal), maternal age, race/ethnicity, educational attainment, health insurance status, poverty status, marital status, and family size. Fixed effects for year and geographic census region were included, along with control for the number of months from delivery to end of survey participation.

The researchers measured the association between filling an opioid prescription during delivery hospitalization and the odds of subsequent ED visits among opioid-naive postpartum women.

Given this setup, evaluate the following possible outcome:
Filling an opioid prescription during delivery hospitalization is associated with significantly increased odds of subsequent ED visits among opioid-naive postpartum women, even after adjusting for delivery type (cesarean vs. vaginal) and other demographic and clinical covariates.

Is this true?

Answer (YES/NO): YES